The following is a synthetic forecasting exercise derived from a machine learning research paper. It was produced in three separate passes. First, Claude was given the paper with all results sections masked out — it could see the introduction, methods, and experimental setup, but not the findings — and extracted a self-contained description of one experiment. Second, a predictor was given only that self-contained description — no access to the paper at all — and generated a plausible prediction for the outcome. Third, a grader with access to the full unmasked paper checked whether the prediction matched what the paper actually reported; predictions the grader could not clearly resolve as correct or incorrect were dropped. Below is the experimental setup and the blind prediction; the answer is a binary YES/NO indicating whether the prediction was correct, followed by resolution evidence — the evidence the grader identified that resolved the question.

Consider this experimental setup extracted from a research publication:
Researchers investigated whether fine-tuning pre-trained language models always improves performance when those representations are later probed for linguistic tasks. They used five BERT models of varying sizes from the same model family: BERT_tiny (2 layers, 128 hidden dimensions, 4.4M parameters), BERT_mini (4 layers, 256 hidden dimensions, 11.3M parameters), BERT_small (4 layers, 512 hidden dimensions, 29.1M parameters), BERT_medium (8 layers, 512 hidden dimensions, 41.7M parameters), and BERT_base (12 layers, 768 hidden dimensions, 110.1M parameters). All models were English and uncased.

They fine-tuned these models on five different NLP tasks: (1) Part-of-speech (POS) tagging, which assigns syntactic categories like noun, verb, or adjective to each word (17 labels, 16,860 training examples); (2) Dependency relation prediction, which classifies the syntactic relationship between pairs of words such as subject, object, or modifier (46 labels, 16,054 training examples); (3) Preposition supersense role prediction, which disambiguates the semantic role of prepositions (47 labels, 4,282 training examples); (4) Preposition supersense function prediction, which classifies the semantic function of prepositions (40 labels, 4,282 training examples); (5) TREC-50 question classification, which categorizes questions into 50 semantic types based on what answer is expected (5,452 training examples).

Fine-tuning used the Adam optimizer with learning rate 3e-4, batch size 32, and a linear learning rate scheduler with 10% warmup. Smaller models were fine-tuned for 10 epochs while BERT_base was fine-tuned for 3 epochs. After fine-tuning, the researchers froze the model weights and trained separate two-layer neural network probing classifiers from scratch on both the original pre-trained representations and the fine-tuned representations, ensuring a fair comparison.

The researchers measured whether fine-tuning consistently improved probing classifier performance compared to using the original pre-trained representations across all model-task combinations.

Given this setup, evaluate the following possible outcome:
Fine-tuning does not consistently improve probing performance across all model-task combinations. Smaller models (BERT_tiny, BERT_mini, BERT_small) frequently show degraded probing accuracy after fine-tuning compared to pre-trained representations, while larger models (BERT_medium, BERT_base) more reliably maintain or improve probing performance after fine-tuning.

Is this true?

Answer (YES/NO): NO